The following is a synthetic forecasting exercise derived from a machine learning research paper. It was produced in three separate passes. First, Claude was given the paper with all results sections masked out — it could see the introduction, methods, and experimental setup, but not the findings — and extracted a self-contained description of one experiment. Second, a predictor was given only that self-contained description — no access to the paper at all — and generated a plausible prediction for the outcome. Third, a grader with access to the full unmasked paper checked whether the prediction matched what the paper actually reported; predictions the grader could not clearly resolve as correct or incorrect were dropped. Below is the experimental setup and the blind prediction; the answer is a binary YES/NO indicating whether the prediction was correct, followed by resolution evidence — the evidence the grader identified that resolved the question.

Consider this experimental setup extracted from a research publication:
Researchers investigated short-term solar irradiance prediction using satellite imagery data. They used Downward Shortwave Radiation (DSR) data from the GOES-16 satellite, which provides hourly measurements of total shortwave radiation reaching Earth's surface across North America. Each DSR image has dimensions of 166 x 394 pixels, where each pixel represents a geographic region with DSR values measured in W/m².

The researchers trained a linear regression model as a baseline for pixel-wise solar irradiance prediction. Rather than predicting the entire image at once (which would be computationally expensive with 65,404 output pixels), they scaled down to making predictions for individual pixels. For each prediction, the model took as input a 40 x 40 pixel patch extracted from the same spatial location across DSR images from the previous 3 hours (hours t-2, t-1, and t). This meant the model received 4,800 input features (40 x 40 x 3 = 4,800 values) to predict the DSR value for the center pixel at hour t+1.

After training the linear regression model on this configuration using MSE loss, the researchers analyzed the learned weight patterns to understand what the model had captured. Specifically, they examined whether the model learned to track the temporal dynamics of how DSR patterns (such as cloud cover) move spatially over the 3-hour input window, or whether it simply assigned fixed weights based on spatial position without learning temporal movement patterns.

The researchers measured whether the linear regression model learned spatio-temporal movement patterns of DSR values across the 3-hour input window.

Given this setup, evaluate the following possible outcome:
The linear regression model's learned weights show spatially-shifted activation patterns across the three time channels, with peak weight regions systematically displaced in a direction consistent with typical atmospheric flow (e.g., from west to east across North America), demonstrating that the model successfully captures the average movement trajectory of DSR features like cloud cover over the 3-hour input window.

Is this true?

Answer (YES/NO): NO